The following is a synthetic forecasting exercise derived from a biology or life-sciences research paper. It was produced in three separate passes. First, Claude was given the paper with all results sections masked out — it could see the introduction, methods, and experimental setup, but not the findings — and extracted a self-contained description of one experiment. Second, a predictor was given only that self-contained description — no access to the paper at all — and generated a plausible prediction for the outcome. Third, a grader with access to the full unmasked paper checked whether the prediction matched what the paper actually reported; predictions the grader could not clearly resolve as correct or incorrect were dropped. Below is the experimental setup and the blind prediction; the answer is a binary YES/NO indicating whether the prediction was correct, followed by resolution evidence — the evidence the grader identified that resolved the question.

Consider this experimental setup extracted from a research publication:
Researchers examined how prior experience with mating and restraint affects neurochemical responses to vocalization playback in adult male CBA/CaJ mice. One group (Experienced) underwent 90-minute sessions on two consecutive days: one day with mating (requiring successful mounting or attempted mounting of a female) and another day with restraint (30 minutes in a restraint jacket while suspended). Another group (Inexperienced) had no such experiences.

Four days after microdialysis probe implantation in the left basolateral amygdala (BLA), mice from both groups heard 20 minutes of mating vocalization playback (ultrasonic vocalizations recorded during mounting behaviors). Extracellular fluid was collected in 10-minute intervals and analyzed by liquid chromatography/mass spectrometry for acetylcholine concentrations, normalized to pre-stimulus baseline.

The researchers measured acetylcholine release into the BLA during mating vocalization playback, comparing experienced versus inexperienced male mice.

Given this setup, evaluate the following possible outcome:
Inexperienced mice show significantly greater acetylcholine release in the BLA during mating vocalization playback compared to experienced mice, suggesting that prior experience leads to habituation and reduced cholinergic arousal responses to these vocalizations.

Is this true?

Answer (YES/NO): NO